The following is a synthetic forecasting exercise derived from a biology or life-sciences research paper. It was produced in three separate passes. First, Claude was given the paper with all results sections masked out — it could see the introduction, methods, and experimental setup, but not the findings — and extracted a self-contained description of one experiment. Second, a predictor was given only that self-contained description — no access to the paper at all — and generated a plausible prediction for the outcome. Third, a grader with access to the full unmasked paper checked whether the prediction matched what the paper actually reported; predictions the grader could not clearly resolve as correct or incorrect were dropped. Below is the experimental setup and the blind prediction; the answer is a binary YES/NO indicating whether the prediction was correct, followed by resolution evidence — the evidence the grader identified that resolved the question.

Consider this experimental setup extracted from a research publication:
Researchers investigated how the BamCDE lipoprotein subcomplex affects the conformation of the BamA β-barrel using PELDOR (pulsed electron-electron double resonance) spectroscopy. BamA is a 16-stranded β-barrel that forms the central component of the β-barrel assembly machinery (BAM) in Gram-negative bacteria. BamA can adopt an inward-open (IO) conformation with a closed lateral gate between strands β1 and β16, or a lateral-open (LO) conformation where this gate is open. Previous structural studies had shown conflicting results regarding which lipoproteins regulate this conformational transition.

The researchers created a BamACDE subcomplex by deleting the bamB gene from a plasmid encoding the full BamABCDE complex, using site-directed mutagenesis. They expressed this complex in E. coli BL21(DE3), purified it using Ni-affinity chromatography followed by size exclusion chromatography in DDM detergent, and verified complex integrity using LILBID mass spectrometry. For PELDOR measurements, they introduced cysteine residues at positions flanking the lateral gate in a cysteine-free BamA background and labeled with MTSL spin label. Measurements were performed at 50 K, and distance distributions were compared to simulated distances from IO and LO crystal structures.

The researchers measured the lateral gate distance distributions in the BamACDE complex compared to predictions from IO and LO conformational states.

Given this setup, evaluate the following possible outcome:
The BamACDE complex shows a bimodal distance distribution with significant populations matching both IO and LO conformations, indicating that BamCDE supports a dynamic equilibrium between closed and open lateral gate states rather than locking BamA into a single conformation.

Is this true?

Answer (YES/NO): NO